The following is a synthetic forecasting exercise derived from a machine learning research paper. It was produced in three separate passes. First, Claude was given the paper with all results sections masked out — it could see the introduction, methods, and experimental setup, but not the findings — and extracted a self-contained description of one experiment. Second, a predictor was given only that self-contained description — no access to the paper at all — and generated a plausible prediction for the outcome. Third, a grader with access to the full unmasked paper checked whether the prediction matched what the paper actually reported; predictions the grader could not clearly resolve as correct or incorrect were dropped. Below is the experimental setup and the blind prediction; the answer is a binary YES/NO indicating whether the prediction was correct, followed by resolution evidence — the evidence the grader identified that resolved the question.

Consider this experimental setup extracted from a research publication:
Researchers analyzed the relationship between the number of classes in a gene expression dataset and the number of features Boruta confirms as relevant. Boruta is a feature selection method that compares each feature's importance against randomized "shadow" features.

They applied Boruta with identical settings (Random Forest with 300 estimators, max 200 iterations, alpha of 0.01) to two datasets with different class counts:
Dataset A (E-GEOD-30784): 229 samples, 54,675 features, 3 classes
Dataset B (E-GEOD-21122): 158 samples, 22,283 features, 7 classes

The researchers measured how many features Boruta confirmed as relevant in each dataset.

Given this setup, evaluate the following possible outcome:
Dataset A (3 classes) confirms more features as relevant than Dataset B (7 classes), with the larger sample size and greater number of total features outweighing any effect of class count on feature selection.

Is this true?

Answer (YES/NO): NO